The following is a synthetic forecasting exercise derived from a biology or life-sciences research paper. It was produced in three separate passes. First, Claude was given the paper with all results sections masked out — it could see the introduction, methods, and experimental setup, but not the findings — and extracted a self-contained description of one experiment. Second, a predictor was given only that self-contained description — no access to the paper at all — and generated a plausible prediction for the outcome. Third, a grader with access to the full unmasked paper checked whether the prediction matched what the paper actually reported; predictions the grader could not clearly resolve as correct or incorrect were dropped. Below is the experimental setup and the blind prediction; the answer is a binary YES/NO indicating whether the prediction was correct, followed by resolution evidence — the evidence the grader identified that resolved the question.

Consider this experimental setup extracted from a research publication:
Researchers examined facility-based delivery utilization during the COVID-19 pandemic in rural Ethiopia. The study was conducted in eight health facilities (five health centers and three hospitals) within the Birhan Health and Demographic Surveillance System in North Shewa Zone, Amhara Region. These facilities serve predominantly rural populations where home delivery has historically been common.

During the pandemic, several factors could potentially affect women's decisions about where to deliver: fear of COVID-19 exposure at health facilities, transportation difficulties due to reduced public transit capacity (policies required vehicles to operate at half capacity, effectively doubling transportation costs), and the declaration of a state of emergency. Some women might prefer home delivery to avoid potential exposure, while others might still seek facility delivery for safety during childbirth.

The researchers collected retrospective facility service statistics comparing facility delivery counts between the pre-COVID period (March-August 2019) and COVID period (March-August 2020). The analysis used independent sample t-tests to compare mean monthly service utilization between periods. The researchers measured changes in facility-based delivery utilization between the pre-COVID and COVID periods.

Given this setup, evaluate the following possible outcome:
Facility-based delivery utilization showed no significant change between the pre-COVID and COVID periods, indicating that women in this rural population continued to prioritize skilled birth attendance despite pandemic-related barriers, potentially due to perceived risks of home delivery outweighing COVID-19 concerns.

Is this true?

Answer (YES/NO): YES